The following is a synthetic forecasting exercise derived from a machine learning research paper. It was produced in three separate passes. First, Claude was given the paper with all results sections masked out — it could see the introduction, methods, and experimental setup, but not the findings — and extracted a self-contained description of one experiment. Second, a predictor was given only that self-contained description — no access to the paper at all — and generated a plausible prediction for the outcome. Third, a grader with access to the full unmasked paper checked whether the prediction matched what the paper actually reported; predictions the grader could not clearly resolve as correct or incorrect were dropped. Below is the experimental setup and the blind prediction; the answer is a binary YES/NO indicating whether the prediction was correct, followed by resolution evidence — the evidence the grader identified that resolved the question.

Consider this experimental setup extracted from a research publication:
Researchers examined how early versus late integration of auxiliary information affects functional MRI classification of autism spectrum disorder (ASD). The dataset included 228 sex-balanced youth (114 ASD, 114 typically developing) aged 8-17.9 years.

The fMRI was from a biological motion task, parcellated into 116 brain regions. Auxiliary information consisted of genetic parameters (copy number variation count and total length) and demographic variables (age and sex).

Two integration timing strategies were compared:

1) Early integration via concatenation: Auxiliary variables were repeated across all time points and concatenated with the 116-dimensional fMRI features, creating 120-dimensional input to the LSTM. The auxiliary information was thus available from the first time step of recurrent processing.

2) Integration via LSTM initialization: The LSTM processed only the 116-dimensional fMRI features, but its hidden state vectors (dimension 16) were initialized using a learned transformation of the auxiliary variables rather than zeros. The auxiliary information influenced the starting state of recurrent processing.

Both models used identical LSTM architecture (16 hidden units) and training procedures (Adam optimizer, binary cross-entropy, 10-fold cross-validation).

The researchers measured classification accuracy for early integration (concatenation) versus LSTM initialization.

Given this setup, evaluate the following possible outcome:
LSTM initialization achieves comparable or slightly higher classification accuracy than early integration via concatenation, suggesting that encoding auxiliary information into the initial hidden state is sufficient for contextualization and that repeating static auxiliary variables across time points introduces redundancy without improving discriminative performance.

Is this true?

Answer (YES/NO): NO